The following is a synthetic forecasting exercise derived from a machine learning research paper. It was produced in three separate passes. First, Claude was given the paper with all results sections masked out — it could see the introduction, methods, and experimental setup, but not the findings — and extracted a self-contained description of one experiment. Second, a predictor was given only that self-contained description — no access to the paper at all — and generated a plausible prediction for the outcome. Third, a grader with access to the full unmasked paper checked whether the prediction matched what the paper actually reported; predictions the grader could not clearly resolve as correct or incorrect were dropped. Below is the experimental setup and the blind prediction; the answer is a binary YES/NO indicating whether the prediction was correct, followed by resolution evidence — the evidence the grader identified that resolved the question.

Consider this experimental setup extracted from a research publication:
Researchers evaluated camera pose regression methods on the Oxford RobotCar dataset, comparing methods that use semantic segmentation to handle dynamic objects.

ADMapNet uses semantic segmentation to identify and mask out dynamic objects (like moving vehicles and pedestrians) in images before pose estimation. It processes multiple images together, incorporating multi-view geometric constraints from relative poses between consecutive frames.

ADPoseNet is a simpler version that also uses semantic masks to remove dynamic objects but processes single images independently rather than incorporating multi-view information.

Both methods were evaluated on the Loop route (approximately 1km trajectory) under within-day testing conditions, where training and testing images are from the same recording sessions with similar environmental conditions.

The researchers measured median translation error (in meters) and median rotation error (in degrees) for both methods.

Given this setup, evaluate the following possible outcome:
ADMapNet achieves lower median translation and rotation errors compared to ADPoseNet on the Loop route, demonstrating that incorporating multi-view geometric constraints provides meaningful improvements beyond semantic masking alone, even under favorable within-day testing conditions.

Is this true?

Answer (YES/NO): NO